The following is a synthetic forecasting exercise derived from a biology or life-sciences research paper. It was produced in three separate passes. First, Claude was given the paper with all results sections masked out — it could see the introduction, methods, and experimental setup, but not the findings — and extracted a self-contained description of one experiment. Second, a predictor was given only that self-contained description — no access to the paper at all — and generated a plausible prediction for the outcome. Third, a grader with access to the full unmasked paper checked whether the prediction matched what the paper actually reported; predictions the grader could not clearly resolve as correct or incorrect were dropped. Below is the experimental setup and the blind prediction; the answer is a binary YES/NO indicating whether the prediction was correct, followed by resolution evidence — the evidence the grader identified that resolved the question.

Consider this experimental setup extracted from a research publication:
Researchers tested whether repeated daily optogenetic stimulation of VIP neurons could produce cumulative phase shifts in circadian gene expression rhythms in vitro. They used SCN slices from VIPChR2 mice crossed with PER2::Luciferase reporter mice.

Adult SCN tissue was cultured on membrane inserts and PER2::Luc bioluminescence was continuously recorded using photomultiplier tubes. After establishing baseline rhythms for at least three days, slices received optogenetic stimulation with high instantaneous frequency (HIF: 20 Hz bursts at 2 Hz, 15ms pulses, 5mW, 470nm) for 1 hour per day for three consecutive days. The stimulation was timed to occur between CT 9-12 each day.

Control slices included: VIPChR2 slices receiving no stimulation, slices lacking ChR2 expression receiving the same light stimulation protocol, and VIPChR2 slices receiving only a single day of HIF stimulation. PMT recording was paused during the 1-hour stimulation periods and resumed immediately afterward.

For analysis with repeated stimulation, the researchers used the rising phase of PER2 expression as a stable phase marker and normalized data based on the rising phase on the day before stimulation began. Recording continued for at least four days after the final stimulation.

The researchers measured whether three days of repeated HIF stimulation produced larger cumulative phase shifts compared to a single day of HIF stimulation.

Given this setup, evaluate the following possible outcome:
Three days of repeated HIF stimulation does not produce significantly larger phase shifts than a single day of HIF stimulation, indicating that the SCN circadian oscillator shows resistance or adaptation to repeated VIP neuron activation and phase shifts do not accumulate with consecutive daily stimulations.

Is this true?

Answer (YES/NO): YES